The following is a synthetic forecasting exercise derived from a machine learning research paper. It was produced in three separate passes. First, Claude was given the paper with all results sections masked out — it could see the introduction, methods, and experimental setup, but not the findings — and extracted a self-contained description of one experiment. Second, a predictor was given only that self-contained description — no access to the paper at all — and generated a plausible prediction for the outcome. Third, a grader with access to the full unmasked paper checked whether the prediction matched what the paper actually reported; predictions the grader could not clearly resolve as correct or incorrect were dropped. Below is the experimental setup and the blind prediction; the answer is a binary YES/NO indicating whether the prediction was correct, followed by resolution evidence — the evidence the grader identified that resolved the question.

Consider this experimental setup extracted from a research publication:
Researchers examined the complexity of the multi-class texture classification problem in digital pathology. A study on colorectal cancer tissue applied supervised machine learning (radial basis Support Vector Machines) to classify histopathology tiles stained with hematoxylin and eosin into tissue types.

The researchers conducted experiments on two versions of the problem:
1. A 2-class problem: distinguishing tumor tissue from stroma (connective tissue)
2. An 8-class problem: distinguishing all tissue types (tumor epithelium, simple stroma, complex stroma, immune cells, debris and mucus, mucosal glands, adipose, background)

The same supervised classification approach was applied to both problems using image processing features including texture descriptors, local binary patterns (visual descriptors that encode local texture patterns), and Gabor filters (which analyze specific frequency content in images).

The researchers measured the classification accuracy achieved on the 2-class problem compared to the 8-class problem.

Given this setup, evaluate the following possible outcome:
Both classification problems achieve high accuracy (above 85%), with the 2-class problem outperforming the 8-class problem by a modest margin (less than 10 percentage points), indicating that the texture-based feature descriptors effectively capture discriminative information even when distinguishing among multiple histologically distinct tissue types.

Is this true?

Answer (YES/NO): NO